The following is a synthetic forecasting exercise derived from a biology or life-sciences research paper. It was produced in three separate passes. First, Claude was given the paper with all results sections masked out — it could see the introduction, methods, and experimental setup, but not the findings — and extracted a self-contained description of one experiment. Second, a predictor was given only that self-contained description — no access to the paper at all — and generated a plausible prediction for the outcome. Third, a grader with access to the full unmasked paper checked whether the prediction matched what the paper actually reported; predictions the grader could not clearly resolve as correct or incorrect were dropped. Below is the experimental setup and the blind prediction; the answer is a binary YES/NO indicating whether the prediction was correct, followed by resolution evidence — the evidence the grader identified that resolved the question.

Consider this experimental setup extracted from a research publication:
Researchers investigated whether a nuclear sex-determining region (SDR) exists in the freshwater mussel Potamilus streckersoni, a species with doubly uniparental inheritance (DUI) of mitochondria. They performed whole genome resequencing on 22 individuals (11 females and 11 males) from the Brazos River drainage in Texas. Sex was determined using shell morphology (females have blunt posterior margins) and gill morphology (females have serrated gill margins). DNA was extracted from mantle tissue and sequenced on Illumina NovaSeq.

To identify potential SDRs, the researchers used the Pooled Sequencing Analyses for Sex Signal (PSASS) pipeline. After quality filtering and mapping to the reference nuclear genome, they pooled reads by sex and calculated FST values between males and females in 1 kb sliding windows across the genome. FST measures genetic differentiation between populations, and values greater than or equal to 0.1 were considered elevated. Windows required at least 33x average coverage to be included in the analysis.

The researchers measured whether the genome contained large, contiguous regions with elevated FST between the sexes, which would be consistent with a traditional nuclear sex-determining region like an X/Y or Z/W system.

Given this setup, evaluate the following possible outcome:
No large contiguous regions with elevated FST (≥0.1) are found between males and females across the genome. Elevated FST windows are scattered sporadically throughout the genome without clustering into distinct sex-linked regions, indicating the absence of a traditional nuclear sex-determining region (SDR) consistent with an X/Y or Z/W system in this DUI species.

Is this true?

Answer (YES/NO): YES